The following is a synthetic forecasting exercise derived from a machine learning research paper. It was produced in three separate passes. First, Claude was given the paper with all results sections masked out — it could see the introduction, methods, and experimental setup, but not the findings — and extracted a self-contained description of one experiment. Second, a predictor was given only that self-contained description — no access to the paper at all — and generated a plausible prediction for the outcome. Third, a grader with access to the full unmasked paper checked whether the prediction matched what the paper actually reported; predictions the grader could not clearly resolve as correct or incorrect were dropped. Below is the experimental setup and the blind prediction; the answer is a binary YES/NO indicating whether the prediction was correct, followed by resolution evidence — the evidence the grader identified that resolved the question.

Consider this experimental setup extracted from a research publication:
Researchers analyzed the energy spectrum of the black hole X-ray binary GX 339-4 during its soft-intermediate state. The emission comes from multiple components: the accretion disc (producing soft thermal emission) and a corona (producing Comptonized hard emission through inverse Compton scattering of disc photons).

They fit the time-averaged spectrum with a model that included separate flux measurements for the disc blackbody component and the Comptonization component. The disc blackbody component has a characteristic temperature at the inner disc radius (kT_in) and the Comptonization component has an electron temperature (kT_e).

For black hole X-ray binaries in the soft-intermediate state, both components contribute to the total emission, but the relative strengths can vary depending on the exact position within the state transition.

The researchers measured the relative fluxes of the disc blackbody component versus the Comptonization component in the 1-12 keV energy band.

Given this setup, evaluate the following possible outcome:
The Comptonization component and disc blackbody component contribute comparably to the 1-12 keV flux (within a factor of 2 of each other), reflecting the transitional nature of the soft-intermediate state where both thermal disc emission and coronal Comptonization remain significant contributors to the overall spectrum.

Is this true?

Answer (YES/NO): NO